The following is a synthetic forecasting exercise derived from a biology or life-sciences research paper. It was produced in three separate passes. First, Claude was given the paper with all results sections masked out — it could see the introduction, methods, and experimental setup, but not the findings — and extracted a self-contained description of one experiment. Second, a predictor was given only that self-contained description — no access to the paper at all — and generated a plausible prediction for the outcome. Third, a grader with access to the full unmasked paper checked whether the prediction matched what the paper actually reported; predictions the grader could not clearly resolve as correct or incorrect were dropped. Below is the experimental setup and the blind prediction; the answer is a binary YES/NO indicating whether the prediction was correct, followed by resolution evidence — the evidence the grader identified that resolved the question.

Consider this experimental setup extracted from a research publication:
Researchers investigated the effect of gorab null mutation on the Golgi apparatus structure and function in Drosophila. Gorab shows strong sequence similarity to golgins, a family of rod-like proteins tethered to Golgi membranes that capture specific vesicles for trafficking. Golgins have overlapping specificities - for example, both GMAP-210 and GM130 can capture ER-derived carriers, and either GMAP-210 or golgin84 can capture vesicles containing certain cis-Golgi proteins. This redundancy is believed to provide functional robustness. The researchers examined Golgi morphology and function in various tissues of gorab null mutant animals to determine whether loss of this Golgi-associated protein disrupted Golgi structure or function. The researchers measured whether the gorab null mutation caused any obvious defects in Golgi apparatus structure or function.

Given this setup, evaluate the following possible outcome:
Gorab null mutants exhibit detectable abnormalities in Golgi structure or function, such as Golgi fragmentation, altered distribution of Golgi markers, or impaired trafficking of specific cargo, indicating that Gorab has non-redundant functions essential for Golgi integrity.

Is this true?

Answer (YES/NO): NO